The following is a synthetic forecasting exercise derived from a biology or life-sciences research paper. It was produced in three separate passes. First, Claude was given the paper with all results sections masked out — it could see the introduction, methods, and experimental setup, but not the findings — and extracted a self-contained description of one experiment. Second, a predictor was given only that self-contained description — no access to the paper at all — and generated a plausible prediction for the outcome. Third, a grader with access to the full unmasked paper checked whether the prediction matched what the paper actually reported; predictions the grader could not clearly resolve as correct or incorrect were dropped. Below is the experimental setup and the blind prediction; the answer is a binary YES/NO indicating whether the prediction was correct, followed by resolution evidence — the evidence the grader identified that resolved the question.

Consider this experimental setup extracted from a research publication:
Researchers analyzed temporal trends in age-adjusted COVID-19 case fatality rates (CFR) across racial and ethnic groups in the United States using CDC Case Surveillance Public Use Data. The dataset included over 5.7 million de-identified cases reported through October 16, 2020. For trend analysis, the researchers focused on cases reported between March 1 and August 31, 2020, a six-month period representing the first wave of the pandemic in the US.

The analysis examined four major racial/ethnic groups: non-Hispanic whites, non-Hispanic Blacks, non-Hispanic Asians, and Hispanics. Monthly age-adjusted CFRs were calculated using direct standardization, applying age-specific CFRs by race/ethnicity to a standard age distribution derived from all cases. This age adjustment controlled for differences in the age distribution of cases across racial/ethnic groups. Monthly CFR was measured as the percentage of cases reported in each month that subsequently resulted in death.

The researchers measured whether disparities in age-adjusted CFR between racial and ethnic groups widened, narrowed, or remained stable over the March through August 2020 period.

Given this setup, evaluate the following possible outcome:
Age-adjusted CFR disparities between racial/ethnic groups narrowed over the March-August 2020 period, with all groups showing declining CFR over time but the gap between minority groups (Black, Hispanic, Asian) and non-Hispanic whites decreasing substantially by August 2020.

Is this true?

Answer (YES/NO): YES